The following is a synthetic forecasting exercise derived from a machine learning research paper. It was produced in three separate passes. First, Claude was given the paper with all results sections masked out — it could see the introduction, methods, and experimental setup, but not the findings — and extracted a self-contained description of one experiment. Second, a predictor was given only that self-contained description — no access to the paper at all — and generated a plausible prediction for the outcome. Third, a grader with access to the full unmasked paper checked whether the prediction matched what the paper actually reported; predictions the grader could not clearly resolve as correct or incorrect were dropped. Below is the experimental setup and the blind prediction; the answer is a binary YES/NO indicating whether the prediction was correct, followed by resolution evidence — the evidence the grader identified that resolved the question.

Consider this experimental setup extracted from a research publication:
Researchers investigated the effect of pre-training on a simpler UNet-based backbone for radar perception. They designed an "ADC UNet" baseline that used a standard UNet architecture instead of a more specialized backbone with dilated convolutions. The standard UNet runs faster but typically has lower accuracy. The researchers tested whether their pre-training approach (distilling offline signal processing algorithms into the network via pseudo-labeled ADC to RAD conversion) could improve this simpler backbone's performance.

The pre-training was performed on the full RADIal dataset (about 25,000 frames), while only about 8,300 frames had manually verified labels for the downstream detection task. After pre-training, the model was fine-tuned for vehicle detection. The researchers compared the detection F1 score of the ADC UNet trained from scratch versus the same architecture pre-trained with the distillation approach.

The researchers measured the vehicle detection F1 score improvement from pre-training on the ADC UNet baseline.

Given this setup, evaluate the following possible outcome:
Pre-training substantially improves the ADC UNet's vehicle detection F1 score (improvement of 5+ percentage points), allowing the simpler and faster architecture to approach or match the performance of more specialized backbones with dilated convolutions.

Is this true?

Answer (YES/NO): NO